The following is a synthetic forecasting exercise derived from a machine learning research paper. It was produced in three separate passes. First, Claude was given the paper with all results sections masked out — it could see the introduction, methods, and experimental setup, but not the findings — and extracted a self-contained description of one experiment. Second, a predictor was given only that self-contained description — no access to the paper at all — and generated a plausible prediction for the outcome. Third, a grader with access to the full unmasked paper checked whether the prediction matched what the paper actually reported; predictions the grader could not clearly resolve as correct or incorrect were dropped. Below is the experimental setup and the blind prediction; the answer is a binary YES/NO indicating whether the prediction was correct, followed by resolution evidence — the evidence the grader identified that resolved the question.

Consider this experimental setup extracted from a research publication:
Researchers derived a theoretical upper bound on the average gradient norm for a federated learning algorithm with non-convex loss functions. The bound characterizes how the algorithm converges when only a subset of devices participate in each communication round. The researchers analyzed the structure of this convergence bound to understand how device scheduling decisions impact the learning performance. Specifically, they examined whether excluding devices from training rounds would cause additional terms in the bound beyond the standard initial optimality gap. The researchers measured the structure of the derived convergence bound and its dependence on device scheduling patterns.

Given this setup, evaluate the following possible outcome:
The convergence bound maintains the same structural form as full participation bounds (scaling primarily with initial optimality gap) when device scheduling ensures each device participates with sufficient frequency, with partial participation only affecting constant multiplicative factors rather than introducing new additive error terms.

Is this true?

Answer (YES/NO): NO